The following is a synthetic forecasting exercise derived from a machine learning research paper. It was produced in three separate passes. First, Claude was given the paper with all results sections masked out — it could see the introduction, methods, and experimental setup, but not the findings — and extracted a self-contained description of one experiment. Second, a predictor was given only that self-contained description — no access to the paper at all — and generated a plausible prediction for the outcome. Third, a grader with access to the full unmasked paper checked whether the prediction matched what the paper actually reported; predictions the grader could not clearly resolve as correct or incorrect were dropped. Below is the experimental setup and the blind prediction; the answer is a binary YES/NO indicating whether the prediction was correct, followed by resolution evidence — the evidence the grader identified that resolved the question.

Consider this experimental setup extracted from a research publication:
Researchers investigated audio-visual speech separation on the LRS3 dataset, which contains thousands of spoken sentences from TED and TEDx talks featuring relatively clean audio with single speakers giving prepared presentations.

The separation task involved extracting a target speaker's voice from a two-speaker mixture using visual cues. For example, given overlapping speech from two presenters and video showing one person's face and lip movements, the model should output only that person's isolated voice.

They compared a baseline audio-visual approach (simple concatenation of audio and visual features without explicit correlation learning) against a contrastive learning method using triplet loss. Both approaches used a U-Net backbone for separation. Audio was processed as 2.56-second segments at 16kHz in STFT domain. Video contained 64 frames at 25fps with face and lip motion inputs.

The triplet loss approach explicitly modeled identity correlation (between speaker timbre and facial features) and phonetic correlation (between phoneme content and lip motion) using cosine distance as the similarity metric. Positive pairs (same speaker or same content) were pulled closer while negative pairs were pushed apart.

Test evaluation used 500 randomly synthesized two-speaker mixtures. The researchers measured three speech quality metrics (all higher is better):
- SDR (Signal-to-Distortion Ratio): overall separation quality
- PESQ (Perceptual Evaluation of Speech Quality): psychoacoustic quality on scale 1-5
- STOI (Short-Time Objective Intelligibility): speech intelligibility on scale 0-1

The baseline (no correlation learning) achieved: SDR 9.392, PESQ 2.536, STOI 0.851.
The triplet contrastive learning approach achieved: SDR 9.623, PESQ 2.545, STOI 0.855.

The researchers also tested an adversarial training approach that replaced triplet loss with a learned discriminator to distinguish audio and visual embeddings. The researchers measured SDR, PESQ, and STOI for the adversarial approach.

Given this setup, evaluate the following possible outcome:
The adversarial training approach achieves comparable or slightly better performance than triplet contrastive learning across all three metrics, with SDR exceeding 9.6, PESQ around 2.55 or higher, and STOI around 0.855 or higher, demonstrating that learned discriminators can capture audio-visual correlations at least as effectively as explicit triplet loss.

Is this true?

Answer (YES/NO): YES